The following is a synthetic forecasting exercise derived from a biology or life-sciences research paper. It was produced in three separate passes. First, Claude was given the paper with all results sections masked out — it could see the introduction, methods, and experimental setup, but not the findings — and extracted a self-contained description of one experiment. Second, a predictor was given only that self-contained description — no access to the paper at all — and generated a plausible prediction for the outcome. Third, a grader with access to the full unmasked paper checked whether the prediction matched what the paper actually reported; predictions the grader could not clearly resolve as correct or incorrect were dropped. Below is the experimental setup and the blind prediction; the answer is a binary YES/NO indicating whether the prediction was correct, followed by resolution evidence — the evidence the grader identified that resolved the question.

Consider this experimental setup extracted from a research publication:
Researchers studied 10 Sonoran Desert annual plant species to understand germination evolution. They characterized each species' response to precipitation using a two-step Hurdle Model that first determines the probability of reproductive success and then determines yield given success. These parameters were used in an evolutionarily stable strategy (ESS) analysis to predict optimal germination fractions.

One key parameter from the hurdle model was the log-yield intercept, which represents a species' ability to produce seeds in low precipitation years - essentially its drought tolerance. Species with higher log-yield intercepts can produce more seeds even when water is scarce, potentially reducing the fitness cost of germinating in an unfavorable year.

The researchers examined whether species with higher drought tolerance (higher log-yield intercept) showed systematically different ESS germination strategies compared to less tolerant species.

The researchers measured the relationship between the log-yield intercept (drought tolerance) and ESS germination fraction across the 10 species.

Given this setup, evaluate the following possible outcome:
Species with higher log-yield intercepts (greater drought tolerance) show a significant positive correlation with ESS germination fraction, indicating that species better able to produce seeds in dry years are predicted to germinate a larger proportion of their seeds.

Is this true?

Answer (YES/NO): NO